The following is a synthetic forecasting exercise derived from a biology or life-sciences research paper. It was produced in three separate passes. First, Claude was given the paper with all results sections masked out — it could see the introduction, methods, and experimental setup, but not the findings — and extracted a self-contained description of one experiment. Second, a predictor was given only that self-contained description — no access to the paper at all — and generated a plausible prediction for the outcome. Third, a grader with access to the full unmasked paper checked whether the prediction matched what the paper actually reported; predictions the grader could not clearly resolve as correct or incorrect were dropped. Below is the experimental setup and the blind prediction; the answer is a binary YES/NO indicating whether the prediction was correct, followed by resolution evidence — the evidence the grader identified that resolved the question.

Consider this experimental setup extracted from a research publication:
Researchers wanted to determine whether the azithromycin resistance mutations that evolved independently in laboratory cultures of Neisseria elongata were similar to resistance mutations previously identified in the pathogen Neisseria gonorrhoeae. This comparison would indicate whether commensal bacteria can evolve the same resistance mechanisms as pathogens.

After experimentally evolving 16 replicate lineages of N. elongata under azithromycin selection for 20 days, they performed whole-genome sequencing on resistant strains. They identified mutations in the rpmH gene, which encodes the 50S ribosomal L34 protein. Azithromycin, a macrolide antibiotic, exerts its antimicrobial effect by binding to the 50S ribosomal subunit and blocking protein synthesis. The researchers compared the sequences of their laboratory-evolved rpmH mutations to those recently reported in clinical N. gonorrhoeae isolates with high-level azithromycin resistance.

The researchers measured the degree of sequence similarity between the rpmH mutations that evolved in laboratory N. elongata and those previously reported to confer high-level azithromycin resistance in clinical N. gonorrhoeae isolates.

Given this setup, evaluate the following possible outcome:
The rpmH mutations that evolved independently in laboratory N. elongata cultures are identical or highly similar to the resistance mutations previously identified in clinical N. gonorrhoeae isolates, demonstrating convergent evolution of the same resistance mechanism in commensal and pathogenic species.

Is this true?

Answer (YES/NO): YES